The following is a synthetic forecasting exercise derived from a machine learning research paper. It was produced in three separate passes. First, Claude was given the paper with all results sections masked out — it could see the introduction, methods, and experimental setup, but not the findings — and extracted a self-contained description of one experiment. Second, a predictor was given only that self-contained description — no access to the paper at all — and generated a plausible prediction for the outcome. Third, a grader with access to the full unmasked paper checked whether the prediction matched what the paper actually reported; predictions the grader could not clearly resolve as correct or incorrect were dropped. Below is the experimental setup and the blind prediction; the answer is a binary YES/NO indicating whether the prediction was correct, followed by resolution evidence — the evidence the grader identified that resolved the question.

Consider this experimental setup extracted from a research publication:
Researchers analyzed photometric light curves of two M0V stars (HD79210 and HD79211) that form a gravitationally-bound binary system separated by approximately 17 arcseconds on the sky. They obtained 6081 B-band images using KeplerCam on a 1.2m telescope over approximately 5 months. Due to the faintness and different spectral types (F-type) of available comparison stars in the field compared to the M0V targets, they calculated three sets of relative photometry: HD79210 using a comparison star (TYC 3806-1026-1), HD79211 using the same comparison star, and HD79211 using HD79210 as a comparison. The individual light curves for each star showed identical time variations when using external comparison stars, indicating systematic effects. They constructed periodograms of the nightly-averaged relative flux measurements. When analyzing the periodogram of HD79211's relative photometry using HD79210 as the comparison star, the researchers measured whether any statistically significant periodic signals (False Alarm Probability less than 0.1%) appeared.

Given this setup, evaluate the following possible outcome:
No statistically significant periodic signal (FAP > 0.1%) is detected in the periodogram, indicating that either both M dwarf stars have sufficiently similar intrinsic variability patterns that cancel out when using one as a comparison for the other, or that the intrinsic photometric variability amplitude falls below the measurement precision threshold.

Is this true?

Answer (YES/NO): NO